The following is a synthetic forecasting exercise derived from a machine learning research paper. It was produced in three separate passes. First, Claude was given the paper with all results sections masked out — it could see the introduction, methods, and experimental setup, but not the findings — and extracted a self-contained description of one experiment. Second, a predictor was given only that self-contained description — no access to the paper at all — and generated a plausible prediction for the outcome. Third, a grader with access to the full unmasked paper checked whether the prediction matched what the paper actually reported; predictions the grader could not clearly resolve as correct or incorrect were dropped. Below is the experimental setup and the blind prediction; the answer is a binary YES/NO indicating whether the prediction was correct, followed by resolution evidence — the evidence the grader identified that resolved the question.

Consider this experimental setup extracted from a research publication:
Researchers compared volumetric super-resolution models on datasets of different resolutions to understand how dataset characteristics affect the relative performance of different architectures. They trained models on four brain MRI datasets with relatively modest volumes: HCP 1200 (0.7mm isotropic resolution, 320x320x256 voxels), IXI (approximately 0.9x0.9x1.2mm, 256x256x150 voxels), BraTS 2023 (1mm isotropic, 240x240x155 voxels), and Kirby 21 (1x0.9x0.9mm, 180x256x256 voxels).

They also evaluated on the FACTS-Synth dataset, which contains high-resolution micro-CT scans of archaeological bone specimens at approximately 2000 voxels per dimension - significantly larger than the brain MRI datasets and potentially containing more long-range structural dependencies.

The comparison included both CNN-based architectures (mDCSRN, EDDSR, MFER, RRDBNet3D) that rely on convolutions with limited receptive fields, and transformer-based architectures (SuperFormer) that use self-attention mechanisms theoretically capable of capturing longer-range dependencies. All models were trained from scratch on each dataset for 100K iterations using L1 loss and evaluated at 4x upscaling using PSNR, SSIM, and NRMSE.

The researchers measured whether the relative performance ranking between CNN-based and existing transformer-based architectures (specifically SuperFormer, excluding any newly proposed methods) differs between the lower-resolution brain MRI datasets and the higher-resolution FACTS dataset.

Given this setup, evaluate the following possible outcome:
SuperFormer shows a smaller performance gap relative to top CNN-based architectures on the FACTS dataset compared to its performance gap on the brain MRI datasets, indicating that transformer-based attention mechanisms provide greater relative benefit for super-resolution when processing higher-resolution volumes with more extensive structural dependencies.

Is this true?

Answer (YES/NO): YES